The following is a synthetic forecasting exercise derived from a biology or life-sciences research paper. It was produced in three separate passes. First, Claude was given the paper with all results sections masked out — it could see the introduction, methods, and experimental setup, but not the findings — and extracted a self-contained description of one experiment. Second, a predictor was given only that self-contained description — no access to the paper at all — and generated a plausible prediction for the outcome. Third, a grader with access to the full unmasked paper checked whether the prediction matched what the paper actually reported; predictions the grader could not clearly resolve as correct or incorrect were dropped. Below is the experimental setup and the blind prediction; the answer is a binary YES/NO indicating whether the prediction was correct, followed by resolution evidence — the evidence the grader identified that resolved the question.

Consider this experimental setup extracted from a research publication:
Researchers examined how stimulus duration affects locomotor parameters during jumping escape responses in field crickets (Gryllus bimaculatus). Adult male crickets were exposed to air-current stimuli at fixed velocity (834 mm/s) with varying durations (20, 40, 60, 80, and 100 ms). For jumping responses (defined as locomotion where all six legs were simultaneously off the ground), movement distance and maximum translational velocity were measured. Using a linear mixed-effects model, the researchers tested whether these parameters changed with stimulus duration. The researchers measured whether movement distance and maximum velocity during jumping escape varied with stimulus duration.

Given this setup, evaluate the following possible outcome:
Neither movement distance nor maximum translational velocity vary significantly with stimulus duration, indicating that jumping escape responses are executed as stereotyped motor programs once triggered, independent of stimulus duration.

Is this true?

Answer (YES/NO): YES